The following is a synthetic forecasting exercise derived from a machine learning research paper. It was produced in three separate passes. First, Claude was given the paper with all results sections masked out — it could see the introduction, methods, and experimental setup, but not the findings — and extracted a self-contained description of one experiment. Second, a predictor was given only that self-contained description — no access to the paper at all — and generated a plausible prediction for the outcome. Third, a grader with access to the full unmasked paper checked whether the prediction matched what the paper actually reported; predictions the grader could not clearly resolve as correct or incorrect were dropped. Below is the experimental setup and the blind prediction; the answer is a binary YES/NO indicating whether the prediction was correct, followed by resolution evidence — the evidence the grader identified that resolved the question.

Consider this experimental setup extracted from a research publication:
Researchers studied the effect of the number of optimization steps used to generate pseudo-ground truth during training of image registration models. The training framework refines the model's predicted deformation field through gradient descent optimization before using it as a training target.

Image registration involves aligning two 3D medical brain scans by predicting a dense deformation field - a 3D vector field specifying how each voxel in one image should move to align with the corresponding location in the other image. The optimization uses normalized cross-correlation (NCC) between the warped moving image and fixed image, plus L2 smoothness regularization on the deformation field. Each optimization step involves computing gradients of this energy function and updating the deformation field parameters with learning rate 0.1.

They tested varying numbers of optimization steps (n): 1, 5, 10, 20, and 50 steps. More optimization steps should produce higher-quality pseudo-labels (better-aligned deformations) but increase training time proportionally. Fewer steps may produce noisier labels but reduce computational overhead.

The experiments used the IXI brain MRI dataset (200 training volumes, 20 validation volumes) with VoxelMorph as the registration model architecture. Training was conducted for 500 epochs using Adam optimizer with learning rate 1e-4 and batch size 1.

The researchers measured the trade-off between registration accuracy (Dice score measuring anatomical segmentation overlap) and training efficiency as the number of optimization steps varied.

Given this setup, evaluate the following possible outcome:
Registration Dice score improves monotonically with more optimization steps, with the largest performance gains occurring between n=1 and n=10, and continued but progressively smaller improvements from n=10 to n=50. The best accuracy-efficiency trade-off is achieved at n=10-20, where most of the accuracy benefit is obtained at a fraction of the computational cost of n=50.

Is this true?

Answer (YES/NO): NO